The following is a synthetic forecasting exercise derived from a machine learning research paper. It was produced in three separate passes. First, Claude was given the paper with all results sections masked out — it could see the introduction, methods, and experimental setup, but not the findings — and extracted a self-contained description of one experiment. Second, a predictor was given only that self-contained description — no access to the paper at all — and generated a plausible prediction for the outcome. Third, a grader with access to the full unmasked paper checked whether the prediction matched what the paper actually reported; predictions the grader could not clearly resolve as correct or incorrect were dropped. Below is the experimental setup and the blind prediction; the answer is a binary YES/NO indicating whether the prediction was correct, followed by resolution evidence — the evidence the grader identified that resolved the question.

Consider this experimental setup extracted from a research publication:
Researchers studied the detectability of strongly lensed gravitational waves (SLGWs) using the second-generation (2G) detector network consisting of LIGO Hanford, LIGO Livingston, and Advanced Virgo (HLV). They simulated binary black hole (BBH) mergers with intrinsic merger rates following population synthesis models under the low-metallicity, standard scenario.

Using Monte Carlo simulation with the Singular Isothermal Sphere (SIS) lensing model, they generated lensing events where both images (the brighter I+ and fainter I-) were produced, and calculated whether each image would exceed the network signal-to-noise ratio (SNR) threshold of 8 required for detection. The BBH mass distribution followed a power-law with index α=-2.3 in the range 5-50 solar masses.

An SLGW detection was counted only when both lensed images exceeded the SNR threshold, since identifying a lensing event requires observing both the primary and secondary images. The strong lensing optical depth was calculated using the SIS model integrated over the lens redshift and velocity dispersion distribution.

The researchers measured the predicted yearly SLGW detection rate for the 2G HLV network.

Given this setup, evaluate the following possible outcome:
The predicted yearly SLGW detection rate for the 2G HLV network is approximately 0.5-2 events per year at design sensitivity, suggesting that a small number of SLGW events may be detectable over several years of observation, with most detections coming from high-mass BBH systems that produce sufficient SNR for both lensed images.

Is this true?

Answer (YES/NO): NO